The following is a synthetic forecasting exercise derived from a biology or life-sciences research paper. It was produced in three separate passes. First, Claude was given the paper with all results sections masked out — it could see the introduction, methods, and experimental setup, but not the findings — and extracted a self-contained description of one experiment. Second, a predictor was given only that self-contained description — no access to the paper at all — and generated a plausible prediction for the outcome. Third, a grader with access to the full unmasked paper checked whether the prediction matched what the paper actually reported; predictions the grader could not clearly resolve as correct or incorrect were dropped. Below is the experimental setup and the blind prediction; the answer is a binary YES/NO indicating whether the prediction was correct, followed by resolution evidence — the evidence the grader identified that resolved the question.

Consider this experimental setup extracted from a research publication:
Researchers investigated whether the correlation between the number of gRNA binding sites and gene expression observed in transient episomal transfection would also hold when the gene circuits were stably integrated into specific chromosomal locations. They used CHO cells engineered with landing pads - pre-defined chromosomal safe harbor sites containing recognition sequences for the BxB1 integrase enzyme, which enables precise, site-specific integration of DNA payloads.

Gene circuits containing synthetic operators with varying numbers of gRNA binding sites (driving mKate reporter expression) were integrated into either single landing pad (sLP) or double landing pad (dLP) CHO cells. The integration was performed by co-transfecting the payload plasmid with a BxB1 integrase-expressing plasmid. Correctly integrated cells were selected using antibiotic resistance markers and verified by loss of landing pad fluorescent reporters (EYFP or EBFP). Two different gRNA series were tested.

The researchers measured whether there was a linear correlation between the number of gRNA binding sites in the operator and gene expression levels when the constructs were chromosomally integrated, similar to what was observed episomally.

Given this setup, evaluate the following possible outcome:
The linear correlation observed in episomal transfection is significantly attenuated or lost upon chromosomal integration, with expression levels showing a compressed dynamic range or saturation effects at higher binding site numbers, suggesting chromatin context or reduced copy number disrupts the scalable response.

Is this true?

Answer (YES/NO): NO